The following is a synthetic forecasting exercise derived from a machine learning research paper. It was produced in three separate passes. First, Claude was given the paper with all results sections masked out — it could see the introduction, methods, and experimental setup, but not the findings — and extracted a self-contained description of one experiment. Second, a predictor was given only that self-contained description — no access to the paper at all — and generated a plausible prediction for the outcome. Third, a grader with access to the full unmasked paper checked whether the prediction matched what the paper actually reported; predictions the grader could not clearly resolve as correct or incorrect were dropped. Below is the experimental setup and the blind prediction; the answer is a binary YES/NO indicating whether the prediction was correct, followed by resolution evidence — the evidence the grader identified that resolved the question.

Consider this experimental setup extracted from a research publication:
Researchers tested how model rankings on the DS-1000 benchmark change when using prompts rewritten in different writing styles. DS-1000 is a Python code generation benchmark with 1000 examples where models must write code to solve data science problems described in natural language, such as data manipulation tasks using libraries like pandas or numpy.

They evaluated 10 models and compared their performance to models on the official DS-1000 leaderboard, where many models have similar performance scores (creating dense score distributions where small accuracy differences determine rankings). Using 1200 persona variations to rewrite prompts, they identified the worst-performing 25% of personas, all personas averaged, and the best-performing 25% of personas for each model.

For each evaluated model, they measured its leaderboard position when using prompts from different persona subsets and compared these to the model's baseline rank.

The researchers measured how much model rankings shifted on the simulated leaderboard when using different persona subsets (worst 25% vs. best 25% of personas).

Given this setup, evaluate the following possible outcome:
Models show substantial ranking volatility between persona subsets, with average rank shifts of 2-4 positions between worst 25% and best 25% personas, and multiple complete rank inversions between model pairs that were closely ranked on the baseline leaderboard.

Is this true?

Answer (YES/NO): NO